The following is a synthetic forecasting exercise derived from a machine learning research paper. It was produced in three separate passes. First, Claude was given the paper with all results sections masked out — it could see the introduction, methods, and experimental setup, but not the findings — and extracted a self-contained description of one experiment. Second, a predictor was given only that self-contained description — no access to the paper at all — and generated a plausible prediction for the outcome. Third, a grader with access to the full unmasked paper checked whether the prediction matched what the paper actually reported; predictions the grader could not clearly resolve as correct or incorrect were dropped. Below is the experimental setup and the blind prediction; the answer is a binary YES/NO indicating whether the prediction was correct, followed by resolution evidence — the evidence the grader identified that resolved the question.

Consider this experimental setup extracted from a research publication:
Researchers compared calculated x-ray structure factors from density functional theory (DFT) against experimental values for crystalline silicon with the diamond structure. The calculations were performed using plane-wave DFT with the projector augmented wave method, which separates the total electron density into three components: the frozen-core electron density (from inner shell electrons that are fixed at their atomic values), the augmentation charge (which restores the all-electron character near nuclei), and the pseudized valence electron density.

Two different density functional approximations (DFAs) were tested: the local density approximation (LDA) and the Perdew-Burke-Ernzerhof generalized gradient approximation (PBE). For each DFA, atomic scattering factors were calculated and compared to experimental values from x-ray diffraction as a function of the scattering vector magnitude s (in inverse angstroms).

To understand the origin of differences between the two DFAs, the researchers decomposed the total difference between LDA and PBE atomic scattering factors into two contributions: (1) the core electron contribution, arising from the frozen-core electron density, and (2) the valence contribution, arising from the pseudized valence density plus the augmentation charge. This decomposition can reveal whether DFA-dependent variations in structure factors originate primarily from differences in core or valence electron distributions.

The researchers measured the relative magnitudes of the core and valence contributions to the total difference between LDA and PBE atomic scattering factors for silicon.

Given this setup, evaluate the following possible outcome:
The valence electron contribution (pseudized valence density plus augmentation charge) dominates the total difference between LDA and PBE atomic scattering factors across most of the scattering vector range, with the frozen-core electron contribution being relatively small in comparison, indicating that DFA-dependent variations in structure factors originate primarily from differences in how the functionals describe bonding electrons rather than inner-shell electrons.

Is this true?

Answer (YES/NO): NO